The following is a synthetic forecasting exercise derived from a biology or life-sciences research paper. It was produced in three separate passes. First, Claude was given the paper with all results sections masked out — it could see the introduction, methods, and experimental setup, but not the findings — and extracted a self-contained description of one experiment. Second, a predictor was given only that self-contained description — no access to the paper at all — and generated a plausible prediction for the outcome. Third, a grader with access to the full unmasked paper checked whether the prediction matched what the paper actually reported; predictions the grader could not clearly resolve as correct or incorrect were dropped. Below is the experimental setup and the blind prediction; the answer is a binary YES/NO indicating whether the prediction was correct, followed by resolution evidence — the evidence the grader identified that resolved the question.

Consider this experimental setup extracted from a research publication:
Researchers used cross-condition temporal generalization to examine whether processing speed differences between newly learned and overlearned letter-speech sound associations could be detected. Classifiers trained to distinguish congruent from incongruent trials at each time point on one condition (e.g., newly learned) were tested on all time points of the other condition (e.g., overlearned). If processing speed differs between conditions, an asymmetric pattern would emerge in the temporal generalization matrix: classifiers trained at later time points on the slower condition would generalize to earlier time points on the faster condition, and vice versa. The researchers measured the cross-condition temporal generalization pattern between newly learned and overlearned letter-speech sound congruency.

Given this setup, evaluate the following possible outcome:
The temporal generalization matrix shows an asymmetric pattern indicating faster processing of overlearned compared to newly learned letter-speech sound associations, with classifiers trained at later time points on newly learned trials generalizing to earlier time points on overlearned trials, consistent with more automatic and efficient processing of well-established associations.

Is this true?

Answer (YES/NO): YES